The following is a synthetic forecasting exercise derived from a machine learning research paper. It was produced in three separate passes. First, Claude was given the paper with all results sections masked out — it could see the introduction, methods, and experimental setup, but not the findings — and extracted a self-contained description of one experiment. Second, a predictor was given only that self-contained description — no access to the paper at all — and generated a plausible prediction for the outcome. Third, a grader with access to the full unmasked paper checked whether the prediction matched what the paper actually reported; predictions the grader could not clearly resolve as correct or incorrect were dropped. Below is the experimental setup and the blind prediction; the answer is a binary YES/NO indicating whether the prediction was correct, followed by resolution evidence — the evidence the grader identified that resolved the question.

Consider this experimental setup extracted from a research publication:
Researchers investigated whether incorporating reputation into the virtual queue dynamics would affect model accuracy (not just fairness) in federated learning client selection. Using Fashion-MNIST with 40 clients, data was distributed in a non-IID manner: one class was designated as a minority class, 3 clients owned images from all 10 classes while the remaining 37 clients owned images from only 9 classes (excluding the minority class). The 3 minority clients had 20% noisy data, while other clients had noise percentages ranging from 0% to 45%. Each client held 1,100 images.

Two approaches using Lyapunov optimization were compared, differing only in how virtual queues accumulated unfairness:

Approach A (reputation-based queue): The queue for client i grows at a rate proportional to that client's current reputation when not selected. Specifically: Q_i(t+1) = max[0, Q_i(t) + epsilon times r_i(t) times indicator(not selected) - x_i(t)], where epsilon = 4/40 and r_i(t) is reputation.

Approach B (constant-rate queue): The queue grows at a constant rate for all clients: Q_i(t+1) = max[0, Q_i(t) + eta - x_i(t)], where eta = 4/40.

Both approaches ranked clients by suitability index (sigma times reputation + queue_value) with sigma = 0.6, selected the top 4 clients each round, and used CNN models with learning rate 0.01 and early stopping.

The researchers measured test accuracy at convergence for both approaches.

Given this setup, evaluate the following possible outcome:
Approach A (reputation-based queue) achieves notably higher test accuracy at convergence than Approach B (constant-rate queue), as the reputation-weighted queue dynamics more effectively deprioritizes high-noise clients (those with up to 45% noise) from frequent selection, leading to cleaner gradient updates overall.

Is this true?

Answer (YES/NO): YES